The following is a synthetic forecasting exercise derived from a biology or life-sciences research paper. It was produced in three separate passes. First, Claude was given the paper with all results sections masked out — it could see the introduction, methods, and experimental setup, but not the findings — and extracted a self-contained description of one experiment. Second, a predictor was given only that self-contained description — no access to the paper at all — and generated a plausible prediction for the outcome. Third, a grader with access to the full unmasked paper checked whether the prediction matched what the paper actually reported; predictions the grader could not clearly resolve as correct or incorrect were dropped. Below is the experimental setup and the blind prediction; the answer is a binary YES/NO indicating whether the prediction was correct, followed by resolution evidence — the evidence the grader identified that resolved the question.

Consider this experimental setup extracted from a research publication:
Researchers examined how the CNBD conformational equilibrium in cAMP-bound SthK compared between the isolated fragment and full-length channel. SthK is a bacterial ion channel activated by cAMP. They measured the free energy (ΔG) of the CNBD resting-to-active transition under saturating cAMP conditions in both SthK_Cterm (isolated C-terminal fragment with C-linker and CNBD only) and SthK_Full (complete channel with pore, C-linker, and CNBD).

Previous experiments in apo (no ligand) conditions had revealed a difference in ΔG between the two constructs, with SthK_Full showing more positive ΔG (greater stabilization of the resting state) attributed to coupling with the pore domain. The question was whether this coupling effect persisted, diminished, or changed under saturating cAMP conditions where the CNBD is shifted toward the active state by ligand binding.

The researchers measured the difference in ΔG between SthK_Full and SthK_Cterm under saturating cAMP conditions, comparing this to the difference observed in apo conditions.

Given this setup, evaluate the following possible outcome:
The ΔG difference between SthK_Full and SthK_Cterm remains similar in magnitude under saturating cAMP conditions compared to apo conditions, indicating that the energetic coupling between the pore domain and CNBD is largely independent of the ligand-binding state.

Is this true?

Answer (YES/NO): YES